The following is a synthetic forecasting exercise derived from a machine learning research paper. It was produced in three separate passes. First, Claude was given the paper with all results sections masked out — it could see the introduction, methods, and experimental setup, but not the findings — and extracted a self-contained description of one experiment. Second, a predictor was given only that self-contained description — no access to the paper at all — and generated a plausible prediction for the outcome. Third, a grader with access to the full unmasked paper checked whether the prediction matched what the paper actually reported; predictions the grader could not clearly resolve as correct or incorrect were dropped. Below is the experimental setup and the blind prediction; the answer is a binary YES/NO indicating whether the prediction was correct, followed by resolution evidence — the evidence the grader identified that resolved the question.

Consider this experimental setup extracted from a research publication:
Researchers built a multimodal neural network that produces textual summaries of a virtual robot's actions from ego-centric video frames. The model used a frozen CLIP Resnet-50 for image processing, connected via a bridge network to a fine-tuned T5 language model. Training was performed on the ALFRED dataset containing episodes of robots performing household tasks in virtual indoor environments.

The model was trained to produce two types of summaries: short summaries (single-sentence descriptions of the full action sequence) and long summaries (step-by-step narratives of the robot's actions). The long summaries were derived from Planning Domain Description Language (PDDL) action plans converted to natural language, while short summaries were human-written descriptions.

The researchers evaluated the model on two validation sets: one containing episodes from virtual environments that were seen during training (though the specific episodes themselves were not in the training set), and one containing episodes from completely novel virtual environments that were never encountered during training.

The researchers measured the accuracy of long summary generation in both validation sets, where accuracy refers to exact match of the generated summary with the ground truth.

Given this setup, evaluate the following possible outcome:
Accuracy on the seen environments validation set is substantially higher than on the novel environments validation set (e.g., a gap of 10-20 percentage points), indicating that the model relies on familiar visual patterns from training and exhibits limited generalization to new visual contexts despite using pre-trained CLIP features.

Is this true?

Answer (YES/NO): NO